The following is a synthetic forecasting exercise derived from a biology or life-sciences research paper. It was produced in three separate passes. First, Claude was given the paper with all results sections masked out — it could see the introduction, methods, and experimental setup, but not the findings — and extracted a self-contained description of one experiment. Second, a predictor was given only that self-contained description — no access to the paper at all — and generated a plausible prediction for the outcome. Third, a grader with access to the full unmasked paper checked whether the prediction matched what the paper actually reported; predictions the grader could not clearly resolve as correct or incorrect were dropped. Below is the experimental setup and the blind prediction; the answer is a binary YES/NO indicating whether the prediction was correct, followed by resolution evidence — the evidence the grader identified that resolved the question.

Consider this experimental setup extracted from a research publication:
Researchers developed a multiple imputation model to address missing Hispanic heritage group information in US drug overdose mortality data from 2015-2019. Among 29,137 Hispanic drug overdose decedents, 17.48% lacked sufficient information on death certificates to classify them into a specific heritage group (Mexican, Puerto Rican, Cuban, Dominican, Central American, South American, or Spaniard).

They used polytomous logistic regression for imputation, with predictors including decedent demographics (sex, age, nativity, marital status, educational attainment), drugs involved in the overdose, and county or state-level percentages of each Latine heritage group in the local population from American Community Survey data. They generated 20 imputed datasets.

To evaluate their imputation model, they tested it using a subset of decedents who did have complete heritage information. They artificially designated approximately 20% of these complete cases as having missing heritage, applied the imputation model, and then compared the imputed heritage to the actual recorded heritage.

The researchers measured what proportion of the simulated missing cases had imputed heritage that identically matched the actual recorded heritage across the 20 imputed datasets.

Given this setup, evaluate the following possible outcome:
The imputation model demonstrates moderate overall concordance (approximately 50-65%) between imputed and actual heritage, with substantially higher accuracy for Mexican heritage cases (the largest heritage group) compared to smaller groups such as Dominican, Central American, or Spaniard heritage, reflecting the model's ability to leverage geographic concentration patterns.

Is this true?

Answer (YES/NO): NO